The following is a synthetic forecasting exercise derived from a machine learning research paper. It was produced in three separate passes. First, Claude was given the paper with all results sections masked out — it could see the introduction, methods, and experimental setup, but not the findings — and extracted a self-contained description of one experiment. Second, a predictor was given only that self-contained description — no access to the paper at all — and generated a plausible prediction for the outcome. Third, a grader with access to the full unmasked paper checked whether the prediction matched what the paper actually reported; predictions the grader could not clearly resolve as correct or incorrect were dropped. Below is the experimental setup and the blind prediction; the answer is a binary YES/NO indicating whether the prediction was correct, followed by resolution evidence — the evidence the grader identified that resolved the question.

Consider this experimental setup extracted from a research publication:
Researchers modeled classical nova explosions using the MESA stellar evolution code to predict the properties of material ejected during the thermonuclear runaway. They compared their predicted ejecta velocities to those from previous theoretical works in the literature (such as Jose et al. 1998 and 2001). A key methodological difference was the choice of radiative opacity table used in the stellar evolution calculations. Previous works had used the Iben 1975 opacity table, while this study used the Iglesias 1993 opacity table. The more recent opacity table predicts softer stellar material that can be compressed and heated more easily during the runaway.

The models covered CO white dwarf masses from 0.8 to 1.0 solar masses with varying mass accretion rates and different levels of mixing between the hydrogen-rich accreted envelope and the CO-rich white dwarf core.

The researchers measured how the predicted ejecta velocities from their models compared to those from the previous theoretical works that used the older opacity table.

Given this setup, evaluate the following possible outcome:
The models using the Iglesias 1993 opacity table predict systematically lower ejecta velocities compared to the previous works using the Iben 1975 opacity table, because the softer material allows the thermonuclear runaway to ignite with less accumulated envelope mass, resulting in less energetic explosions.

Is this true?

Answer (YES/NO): YES